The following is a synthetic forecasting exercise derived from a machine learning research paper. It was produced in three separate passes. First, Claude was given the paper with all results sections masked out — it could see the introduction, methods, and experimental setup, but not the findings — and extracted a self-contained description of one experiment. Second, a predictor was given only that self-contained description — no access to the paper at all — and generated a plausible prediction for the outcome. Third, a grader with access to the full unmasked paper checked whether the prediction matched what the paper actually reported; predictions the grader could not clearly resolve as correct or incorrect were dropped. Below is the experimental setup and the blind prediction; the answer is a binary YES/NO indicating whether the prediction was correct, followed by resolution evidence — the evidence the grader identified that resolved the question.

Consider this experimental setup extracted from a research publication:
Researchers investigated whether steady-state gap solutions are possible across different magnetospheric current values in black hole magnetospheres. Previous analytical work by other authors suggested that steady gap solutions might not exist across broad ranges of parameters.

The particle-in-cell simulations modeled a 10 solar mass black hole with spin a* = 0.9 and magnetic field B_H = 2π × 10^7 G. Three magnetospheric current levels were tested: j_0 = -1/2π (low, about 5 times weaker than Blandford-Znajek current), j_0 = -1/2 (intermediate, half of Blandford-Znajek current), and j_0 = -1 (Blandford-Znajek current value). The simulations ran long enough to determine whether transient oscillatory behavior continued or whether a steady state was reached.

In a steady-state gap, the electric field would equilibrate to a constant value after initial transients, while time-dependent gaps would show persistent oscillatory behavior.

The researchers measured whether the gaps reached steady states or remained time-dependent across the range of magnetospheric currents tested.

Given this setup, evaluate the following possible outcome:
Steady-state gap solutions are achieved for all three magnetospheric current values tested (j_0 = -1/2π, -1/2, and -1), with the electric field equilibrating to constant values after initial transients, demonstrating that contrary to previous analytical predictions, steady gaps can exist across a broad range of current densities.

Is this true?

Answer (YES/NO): NO